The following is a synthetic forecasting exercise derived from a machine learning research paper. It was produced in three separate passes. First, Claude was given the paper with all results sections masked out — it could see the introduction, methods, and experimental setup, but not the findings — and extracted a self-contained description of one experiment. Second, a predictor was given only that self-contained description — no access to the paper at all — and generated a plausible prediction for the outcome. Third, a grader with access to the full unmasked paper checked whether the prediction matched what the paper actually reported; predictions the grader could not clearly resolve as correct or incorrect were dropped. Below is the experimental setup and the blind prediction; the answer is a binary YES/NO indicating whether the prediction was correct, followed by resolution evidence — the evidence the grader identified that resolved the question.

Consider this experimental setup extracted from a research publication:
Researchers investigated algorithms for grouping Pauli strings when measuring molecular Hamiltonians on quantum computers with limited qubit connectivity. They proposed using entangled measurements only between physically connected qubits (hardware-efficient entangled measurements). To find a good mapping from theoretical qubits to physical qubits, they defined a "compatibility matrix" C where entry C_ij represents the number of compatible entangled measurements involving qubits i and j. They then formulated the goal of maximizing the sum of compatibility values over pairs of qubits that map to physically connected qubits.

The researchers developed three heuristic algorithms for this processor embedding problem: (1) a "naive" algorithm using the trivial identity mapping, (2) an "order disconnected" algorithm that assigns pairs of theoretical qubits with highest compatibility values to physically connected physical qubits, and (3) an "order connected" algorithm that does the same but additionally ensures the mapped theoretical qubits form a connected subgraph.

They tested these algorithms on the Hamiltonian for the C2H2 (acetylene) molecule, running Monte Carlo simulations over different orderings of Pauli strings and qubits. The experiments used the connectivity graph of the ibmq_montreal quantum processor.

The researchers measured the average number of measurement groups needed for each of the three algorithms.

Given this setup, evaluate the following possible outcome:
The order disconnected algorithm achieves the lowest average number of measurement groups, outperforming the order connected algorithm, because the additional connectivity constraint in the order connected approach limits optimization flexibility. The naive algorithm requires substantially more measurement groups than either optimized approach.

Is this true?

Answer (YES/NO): NO